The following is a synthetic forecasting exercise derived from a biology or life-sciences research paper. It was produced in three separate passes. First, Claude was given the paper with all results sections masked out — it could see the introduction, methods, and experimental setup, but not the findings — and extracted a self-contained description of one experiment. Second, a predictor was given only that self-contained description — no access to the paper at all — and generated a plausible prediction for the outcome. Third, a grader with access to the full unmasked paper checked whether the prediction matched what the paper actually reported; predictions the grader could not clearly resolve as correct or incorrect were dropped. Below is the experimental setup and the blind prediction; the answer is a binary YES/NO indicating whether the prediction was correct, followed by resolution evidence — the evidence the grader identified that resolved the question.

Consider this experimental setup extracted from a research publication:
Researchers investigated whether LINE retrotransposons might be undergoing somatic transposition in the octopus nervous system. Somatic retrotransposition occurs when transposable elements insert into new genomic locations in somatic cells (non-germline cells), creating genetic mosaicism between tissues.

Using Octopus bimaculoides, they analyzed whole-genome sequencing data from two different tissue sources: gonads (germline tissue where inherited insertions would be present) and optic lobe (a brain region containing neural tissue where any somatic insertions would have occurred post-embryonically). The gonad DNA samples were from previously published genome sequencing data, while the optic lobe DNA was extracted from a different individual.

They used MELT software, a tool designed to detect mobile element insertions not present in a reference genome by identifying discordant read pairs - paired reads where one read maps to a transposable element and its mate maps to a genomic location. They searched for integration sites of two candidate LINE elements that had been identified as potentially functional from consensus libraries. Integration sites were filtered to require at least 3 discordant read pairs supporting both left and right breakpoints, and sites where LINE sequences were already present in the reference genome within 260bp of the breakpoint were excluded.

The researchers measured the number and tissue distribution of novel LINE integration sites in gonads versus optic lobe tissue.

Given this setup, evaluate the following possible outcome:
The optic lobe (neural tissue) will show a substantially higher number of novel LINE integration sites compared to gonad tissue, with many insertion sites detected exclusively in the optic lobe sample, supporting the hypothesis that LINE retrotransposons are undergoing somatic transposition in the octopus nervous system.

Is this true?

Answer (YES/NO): NO